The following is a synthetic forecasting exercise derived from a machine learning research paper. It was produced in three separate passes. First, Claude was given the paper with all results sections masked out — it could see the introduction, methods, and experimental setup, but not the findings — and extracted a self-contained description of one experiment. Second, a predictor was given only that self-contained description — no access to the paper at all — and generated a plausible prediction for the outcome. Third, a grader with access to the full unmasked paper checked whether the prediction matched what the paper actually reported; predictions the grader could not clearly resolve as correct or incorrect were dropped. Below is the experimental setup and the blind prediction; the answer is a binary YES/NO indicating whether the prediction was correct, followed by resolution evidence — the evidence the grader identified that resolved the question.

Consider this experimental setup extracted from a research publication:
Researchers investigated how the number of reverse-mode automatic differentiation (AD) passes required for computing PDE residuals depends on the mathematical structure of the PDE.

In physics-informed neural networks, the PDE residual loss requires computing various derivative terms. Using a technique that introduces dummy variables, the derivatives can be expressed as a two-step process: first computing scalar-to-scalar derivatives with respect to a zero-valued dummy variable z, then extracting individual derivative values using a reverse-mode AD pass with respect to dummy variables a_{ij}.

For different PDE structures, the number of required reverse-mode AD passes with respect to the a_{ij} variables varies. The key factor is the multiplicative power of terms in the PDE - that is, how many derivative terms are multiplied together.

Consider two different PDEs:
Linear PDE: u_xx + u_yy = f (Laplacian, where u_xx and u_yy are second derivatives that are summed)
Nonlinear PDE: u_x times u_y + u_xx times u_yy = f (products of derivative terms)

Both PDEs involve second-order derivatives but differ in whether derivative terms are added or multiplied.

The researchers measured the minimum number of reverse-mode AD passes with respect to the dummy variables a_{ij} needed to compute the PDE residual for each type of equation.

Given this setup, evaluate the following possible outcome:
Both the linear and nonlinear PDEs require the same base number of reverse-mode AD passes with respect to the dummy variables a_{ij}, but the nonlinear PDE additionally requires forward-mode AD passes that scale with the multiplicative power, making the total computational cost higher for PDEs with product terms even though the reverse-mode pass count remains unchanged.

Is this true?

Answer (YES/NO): NO